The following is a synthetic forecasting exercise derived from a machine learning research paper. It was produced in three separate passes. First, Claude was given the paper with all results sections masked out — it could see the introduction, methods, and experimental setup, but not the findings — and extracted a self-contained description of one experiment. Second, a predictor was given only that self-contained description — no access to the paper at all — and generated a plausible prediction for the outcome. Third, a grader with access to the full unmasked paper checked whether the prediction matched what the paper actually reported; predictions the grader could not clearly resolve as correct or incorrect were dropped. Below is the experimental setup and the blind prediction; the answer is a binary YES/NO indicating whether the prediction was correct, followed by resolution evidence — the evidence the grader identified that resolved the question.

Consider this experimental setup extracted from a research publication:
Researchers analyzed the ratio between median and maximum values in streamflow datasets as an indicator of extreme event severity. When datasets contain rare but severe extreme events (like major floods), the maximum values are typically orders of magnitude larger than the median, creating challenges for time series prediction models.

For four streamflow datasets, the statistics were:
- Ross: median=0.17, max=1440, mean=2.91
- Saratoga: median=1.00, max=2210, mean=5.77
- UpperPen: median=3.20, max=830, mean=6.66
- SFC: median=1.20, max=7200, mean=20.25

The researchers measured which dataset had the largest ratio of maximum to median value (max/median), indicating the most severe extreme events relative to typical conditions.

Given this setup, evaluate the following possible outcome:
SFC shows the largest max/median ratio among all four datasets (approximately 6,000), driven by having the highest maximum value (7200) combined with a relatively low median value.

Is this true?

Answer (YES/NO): NO